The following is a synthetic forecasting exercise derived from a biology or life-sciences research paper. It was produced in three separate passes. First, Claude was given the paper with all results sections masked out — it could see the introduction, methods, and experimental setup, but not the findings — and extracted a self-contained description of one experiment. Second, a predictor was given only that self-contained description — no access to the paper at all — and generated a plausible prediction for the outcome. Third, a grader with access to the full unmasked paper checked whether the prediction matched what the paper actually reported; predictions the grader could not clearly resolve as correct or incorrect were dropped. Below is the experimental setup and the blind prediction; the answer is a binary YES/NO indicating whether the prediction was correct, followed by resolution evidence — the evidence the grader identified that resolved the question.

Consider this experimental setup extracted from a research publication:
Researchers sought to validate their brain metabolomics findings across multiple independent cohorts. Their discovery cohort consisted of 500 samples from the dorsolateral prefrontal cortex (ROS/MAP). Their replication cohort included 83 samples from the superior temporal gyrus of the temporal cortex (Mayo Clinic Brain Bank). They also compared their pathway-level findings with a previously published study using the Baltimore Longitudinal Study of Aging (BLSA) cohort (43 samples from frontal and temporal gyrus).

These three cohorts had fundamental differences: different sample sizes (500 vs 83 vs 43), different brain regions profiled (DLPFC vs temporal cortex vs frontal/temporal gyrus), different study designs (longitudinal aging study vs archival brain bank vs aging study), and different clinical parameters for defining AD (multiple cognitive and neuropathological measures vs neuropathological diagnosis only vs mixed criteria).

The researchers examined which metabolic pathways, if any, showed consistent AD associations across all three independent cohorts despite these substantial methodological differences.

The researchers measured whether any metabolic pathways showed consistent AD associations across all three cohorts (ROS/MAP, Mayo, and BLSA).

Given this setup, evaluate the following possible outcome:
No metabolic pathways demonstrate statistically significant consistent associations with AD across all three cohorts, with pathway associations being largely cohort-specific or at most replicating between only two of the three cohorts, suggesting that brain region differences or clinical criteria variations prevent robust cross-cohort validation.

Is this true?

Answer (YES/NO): NO